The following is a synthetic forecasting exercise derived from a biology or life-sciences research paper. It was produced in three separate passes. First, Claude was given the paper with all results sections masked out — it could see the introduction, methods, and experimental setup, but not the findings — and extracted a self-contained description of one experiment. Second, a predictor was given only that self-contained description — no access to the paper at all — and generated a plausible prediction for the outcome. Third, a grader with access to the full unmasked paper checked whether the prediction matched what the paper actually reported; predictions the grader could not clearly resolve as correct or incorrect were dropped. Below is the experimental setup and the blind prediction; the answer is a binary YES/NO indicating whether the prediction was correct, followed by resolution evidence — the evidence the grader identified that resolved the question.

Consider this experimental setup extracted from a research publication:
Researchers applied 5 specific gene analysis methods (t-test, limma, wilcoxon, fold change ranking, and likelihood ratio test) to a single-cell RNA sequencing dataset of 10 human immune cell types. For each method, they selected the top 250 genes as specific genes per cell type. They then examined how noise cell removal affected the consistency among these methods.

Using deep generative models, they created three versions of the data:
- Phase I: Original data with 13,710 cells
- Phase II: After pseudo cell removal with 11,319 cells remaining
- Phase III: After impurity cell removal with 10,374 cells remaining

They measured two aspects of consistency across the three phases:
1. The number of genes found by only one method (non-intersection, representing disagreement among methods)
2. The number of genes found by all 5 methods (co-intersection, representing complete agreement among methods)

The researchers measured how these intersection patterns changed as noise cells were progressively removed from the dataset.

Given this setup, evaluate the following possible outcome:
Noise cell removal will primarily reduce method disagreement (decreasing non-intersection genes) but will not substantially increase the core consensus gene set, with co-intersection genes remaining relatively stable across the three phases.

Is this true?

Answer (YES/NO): NO